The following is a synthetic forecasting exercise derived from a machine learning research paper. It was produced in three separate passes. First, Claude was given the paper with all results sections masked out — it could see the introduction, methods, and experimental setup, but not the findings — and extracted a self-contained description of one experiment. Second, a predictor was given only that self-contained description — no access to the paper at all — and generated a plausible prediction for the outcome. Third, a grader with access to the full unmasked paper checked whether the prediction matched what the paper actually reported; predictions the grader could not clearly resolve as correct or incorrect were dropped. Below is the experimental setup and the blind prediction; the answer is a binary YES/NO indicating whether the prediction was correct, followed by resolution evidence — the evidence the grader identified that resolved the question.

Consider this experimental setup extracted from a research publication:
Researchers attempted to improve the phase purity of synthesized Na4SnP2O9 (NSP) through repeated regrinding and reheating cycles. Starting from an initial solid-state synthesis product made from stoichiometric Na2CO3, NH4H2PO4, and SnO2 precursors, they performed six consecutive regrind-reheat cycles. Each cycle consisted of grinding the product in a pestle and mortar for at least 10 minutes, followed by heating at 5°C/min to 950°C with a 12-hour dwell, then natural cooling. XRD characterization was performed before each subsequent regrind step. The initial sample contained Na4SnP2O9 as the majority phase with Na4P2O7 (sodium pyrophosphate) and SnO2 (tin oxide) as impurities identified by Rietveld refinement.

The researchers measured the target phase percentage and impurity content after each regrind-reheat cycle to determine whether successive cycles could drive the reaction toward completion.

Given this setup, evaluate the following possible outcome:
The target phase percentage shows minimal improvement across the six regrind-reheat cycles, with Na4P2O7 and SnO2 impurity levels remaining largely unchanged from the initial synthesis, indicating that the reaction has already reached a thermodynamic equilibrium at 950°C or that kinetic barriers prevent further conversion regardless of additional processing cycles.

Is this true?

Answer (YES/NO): YES